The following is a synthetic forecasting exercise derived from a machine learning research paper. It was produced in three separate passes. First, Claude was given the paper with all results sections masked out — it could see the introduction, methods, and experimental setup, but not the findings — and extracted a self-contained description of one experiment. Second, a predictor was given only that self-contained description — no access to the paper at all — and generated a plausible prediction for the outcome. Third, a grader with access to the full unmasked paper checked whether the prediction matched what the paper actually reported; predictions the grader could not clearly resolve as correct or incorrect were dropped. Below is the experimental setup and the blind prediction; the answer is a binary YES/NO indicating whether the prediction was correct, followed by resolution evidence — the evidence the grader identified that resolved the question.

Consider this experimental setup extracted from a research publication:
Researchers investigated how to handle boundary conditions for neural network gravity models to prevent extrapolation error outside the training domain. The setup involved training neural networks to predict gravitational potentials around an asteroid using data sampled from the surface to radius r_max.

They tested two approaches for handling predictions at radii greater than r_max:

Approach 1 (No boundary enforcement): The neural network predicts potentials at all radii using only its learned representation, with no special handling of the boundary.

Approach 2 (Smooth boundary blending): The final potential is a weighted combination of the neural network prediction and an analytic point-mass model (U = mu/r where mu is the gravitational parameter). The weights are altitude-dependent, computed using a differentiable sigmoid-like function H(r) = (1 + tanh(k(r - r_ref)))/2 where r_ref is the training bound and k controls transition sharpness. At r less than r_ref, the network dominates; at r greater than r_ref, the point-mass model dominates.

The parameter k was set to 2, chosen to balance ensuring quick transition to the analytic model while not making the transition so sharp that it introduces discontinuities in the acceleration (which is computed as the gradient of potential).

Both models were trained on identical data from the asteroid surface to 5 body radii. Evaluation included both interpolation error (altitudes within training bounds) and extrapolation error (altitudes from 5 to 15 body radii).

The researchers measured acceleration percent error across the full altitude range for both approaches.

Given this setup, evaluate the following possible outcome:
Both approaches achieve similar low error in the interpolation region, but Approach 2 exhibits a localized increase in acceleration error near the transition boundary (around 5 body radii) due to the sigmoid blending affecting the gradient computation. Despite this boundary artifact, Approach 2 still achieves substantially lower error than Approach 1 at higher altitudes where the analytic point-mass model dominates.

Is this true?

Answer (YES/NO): YES